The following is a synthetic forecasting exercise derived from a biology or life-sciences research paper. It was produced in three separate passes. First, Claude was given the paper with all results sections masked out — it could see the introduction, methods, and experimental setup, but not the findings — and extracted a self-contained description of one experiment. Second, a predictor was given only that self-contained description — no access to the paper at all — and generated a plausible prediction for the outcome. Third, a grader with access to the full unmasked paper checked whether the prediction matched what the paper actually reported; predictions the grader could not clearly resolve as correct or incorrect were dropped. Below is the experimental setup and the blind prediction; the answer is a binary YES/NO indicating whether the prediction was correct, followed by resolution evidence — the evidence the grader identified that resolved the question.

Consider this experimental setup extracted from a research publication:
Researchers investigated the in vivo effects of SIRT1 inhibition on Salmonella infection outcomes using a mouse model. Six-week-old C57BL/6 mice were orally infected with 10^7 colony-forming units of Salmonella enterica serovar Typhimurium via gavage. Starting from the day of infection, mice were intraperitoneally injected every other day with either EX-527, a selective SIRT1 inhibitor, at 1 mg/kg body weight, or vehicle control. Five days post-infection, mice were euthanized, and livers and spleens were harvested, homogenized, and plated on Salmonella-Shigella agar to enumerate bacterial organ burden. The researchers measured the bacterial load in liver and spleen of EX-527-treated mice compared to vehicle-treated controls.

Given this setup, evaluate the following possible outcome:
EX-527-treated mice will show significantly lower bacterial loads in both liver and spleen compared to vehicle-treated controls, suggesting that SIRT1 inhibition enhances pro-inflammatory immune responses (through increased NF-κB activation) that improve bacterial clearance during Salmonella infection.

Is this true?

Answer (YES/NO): NO